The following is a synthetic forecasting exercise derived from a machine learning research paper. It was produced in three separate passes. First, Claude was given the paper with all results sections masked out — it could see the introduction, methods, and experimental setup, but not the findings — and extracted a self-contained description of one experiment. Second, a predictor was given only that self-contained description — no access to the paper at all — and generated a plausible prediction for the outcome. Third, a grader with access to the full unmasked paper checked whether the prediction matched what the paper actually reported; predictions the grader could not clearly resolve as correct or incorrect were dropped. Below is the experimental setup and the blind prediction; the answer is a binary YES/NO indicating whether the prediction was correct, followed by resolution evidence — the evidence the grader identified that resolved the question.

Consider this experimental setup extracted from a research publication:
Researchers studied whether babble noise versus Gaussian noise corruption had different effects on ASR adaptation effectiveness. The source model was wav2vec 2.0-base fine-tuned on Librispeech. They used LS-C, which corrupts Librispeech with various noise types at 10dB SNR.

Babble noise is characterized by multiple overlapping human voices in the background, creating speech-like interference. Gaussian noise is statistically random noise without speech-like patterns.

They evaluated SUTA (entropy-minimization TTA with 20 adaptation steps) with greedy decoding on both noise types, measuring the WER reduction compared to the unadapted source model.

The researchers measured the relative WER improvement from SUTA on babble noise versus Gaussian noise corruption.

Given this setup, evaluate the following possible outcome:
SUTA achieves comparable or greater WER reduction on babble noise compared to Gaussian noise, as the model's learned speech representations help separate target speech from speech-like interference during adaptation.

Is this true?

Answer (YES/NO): NO